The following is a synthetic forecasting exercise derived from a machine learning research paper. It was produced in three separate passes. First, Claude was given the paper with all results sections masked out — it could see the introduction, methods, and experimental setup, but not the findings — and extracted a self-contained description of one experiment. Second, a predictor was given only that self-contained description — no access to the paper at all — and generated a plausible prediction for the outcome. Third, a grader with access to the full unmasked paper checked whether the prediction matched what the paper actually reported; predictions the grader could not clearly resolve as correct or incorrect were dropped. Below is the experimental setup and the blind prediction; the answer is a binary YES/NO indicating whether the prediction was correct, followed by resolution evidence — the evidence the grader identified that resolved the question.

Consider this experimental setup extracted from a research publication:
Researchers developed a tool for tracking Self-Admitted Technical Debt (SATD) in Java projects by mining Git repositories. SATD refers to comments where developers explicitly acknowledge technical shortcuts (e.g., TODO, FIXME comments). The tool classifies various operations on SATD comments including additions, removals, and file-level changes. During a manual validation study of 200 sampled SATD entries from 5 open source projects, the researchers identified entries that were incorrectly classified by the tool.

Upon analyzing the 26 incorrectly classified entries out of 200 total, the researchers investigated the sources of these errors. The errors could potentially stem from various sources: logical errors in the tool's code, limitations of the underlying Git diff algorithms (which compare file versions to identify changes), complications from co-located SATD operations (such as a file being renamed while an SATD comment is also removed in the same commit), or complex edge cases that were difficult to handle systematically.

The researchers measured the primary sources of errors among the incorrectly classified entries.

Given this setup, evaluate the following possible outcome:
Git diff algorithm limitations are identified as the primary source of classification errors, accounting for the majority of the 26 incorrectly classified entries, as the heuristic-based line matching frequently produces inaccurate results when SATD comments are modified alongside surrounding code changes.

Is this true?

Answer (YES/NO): NO